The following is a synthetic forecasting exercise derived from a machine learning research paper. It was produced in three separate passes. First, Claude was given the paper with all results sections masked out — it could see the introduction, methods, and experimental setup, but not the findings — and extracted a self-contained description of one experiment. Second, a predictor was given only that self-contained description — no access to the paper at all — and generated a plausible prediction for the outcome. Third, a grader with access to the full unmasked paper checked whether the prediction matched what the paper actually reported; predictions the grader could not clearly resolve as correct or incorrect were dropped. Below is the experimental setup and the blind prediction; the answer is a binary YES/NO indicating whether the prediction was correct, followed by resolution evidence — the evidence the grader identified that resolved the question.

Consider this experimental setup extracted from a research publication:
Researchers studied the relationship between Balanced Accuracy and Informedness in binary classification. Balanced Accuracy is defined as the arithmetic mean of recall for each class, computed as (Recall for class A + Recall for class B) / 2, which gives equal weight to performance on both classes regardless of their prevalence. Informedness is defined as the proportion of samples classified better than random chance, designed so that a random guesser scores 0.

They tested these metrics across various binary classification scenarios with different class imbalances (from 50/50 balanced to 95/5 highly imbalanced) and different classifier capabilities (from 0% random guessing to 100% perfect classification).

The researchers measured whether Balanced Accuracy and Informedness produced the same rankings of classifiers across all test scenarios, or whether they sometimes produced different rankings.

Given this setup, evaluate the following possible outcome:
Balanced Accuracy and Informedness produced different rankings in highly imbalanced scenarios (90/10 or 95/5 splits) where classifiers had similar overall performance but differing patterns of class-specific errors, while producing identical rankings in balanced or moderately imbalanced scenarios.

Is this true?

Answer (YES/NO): NO